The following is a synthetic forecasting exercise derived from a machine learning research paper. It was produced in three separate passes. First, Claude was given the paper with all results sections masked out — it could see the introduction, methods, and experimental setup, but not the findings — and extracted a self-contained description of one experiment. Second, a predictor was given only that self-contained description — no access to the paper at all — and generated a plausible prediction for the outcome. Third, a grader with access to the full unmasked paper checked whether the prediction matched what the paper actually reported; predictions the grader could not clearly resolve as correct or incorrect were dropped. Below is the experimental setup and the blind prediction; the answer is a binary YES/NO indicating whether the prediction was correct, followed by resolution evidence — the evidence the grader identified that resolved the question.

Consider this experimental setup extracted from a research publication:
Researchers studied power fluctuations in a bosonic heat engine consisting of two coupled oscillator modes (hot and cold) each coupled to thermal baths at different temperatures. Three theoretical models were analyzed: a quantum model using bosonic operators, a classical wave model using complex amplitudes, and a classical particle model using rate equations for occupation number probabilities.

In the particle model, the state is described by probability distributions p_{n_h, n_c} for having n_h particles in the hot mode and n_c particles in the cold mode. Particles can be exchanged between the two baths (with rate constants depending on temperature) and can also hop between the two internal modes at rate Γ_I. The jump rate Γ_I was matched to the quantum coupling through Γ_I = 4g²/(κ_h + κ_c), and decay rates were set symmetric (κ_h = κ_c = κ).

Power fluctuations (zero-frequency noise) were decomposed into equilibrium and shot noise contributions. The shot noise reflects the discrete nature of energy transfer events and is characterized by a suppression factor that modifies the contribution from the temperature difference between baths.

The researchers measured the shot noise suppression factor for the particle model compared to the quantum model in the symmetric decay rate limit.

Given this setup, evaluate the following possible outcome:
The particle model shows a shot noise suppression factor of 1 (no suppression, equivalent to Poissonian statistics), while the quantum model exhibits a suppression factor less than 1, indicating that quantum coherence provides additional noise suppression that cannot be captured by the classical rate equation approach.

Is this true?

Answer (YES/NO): NO